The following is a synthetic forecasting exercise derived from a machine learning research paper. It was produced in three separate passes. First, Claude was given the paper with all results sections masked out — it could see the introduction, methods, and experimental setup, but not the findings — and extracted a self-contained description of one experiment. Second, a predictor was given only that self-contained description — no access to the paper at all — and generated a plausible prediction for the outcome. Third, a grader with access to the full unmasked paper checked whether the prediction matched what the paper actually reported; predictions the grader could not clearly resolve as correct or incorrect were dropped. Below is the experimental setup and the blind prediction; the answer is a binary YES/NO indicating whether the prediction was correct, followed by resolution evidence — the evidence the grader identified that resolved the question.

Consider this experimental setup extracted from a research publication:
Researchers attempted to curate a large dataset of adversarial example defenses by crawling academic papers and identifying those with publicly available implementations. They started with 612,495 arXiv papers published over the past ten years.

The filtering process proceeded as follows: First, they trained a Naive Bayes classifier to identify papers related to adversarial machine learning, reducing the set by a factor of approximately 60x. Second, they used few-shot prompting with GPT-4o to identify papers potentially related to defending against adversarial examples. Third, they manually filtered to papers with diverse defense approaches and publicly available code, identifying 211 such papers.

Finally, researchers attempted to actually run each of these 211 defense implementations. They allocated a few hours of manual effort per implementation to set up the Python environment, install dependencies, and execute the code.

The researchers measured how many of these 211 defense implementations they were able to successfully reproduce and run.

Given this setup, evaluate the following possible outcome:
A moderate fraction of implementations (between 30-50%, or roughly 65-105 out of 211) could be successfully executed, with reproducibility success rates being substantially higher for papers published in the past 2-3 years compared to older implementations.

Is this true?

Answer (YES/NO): NO